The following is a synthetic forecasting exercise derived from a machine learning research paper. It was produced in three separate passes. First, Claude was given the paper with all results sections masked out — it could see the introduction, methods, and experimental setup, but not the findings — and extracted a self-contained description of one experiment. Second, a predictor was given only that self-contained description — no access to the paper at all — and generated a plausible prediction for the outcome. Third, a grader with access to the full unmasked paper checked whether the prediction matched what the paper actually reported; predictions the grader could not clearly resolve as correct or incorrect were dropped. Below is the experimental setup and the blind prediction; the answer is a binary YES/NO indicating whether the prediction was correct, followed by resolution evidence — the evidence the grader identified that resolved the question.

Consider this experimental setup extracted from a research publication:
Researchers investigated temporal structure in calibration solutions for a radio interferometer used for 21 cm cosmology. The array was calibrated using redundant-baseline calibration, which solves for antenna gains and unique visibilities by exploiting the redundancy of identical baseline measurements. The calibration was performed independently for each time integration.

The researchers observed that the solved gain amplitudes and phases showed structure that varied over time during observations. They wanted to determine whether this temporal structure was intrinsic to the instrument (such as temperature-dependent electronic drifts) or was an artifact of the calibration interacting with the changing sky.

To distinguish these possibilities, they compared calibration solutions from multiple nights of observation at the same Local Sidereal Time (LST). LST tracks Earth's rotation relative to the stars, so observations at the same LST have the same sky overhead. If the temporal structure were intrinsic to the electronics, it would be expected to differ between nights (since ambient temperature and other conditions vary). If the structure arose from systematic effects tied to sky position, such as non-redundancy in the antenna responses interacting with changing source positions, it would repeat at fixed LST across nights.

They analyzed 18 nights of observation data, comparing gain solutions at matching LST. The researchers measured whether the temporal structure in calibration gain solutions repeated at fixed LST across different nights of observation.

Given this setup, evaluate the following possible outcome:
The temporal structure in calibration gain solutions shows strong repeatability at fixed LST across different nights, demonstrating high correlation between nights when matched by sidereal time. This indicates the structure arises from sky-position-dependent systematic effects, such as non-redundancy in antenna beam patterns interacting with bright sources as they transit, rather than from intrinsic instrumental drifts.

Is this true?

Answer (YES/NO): YES